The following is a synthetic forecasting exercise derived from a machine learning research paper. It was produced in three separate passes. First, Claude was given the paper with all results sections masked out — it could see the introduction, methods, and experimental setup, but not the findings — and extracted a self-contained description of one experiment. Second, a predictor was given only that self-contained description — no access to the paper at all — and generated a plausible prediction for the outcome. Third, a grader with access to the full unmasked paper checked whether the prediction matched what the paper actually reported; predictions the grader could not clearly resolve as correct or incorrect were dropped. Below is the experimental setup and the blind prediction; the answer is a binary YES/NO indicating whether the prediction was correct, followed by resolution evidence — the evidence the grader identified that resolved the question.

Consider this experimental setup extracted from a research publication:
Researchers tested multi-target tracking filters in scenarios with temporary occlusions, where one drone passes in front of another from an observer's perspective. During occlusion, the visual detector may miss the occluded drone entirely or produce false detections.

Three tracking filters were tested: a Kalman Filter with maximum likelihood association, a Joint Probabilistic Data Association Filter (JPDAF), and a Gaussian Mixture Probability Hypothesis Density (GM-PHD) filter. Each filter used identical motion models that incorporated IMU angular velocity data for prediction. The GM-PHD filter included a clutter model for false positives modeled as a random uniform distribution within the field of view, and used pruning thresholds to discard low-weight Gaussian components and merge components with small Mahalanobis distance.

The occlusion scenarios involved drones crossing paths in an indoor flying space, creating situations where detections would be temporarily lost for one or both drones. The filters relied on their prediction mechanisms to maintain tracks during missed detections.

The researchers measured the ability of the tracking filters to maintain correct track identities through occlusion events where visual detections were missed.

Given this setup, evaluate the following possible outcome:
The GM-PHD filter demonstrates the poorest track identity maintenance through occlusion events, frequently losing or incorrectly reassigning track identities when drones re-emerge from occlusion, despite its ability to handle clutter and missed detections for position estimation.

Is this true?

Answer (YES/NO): NO